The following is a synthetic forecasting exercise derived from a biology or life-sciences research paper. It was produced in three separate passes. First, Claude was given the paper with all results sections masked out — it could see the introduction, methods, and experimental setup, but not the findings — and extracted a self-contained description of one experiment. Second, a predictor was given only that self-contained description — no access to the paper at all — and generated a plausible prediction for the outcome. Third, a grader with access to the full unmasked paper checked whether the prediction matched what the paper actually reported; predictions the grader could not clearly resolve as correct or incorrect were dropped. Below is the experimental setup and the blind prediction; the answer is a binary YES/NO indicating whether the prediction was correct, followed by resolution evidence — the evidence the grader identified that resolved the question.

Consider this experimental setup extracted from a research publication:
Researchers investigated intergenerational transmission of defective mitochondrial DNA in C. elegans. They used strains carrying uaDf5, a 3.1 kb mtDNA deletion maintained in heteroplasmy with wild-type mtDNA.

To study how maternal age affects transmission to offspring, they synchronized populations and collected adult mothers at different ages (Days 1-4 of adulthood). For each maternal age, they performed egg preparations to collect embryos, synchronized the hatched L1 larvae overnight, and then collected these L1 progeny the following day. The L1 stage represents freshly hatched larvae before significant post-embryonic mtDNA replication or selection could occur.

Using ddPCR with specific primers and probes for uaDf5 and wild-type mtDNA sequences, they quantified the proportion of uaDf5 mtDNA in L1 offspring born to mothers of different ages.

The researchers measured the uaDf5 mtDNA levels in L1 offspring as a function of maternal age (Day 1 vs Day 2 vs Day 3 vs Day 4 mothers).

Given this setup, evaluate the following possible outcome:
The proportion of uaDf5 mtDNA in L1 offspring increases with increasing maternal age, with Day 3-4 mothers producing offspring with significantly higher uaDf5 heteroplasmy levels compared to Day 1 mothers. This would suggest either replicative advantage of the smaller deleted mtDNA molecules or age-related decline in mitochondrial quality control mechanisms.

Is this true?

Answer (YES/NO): YES